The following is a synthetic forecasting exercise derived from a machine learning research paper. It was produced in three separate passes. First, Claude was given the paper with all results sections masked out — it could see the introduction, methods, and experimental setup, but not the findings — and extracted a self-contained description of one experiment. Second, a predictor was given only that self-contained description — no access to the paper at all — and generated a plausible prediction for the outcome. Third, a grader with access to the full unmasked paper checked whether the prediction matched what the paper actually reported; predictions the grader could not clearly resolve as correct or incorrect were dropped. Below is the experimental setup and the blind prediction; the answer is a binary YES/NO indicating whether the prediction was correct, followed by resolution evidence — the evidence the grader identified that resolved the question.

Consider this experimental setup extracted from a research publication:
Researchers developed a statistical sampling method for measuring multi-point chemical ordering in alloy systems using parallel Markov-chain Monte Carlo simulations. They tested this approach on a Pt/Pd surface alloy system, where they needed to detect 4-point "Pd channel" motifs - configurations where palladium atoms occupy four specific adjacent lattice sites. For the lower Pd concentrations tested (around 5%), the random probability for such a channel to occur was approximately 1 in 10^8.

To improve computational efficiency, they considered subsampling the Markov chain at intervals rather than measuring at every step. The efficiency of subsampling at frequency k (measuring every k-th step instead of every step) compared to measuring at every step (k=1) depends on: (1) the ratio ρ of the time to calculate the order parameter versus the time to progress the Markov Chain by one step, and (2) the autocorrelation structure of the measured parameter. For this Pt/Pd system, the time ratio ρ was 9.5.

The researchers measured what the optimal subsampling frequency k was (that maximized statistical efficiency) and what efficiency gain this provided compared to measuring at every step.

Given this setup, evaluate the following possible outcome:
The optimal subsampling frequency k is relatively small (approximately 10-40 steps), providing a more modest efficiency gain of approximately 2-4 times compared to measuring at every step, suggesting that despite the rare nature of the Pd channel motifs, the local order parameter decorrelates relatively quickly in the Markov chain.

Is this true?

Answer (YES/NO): NO